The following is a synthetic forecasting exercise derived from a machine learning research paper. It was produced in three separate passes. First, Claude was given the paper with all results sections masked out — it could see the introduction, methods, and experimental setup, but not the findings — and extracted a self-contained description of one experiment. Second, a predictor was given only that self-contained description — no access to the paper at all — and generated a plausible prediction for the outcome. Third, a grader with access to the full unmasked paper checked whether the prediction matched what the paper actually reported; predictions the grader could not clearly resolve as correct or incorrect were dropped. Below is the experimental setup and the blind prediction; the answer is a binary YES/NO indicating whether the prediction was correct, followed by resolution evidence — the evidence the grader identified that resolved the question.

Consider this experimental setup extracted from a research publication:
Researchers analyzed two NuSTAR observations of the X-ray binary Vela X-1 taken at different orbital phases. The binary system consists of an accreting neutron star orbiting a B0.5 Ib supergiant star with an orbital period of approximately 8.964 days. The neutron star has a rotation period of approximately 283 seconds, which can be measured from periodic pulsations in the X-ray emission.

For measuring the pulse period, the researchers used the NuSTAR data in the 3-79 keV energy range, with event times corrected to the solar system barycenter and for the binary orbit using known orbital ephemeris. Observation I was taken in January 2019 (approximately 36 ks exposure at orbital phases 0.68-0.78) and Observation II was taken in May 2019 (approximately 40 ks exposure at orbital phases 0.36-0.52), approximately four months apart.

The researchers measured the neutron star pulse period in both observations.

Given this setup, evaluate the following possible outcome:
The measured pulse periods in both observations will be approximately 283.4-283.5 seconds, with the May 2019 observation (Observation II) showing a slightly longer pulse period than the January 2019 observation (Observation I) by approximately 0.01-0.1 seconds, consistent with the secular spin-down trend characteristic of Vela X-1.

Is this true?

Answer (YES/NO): NO